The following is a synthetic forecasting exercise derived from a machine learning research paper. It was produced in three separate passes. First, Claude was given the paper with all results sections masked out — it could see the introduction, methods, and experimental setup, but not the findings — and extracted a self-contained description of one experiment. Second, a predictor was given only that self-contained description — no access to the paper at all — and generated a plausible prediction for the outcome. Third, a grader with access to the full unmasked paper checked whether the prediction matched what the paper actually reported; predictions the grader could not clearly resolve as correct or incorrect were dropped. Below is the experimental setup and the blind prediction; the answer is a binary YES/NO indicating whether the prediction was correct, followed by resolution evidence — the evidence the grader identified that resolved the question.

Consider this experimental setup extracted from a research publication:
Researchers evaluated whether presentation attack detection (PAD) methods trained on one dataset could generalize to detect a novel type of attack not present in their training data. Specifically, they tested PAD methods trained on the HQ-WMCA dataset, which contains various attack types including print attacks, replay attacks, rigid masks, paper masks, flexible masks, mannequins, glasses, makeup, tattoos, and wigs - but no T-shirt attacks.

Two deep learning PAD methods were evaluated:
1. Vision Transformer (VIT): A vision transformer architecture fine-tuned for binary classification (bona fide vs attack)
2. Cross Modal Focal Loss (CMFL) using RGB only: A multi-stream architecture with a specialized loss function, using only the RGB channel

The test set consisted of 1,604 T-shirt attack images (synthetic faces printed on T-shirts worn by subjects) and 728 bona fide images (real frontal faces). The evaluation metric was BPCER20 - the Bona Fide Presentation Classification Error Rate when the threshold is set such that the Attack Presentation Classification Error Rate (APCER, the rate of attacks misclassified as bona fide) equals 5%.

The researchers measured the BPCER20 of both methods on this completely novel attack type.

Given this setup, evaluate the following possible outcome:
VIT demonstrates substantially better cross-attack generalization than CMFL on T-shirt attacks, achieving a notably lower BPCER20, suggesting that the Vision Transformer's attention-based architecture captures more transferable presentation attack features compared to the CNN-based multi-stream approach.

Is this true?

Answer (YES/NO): NO